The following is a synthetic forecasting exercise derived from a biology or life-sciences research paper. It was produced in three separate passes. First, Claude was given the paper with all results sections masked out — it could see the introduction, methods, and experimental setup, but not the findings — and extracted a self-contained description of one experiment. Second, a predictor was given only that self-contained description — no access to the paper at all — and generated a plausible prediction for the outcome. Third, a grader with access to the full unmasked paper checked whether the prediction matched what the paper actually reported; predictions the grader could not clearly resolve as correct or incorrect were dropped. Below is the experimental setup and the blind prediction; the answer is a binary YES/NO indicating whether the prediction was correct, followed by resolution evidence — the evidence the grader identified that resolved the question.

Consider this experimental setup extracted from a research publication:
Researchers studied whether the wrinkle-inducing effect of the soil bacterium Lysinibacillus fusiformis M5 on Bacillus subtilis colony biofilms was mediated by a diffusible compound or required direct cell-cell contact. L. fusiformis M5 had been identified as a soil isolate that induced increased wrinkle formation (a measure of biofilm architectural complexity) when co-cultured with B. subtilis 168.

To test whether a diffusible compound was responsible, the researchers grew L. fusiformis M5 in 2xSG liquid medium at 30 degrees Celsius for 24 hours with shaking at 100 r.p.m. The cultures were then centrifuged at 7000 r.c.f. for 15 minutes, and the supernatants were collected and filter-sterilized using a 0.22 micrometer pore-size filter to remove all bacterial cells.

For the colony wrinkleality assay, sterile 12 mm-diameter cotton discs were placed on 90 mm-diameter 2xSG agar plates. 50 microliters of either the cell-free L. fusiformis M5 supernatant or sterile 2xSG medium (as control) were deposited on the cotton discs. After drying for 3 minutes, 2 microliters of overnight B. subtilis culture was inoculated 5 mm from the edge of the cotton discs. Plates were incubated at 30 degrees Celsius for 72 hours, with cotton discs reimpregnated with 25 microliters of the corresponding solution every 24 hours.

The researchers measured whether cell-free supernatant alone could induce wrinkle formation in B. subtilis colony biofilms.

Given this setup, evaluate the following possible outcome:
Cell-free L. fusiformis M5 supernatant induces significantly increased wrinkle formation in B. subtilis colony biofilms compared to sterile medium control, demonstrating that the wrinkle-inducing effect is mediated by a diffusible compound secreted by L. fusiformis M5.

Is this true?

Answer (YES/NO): YES